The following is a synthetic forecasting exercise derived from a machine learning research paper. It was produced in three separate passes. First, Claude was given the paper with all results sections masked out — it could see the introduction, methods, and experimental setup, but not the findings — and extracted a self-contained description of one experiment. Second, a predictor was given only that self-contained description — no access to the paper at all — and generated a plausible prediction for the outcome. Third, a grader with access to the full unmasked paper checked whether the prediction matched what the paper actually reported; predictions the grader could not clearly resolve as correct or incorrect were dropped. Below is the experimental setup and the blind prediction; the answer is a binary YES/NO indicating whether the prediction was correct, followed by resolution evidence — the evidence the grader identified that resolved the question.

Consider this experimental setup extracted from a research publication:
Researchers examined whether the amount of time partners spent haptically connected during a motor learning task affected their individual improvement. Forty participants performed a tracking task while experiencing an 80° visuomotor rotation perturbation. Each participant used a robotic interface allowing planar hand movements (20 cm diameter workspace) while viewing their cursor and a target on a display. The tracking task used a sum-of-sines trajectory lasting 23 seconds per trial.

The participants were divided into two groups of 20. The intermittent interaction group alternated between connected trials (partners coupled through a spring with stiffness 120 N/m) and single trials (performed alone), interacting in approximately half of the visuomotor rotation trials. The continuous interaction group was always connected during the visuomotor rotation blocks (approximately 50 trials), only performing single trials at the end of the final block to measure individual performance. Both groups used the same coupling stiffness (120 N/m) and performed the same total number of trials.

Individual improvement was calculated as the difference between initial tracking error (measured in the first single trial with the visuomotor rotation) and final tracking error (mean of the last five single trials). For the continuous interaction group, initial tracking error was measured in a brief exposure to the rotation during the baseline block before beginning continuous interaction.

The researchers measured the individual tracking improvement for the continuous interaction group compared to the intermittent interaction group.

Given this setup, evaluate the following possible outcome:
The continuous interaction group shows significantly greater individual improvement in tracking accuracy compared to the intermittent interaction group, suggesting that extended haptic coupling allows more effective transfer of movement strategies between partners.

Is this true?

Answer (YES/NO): NO